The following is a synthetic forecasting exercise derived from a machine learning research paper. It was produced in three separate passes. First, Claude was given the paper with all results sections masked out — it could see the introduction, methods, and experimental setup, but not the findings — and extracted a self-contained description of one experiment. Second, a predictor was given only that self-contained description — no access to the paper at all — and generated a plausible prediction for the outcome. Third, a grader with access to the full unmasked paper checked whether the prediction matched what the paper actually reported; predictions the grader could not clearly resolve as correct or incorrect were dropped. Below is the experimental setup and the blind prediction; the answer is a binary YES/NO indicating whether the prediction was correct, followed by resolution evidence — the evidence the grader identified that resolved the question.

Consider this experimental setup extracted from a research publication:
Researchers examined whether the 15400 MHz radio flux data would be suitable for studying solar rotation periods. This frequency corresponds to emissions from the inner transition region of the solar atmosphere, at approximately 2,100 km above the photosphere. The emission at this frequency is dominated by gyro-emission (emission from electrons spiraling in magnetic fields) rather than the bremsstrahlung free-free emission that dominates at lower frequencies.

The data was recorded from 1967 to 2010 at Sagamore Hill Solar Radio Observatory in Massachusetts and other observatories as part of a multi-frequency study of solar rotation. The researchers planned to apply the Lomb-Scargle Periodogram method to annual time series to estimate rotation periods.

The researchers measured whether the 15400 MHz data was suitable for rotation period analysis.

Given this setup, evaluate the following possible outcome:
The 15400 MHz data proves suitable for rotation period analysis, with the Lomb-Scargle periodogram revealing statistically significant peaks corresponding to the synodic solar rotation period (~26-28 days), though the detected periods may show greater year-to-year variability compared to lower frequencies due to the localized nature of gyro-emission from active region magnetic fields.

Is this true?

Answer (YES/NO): NO